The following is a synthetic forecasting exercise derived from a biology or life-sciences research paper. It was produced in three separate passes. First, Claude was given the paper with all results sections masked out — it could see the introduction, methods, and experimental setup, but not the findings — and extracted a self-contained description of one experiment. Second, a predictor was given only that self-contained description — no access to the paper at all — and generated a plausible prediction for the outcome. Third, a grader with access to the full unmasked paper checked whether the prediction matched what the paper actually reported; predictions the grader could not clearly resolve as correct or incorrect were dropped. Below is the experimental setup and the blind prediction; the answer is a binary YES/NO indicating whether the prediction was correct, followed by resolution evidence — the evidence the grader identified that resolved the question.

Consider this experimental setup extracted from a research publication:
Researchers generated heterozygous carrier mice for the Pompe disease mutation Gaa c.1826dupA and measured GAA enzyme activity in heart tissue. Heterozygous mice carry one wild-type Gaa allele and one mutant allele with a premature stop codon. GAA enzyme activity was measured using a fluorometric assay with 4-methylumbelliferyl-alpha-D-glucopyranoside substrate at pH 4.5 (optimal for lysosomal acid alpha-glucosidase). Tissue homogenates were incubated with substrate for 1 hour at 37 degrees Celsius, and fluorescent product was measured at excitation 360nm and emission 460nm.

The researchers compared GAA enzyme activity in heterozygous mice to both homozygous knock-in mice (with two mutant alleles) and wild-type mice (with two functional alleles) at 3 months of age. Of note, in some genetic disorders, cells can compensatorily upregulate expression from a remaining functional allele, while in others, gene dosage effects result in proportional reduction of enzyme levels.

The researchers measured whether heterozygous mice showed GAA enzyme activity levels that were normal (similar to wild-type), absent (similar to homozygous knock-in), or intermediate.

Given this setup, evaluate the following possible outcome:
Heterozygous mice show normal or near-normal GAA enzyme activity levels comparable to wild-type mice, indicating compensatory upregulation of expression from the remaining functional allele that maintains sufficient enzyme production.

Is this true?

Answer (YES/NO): NO